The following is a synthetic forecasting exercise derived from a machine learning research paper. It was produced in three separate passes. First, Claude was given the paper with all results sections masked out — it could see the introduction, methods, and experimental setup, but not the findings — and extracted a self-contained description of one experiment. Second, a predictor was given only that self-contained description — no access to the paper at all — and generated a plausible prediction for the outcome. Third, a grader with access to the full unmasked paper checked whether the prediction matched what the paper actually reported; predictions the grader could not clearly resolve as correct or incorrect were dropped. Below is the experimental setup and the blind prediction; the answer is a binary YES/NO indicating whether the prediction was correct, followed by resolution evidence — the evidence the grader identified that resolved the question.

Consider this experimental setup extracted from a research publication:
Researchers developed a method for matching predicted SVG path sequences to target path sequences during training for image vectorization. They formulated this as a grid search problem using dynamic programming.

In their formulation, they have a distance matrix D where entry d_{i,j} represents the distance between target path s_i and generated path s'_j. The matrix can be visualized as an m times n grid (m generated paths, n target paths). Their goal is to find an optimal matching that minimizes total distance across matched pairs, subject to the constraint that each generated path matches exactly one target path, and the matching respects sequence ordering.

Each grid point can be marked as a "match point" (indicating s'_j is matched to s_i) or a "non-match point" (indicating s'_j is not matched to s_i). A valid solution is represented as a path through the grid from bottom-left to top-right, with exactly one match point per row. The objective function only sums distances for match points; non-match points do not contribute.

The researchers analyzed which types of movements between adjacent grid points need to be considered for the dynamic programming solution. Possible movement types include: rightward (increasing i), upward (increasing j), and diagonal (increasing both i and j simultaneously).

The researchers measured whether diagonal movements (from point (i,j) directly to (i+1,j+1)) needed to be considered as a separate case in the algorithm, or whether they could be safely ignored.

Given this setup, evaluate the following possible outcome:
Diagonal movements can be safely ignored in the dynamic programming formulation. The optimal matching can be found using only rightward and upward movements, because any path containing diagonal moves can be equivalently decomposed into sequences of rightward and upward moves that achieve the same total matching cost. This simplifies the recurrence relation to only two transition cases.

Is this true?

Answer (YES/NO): YES